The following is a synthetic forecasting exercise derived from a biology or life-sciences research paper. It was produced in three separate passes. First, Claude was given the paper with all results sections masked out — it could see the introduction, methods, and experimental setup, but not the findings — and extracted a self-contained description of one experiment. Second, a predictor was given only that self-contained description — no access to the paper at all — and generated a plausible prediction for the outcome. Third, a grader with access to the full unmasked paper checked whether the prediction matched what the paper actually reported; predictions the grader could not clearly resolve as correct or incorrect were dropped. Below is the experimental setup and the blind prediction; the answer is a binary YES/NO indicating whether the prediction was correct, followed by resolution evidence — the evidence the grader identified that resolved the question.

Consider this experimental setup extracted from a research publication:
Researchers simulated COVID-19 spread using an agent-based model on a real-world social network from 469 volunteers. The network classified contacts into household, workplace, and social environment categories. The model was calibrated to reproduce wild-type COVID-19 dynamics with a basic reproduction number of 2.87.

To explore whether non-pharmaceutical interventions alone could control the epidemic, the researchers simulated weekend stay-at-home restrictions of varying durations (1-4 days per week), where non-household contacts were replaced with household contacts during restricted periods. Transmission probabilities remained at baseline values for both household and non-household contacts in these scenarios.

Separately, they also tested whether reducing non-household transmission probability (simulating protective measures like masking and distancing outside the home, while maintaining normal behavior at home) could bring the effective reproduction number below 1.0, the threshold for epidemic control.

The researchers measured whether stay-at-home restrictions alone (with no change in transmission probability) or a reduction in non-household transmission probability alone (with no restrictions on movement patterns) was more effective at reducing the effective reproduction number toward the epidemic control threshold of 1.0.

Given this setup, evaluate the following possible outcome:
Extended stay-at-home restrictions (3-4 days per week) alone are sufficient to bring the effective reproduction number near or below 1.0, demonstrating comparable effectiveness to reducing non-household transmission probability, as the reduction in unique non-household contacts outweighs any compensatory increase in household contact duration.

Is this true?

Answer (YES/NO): NO